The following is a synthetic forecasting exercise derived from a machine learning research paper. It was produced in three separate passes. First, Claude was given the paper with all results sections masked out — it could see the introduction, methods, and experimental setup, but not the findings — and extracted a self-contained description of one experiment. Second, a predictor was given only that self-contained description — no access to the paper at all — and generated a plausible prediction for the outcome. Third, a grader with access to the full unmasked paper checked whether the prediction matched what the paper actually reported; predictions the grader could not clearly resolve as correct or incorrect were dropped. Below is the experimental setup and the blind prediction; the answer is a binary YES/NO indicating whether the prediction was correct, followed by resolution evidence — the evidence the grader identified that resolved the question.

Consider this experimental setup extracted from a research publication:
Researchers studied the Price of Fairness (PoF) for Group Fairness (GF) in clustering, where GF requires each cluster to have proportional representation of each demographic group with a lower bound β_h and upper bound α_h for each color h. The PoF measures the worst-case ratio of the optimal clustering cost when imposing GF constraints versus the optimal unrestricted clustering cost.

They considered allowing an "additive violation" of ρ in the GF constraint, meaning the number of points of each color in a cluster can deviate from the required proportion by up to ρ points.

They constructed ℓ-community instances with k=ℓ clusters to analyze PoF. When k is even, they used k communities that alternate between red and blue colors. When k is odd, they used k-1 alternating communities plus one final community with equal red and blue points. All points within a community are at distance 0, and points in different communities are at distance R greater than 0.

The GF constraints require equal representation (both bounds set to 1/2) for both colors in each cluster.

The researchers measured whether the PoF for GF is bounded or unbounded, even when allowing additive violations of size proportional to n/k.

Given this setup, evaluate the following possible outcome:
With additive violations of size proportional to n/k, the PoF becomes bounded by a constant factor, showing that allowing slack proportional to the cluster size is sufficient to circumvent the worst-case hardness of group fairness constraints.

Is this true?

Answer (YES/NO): NO